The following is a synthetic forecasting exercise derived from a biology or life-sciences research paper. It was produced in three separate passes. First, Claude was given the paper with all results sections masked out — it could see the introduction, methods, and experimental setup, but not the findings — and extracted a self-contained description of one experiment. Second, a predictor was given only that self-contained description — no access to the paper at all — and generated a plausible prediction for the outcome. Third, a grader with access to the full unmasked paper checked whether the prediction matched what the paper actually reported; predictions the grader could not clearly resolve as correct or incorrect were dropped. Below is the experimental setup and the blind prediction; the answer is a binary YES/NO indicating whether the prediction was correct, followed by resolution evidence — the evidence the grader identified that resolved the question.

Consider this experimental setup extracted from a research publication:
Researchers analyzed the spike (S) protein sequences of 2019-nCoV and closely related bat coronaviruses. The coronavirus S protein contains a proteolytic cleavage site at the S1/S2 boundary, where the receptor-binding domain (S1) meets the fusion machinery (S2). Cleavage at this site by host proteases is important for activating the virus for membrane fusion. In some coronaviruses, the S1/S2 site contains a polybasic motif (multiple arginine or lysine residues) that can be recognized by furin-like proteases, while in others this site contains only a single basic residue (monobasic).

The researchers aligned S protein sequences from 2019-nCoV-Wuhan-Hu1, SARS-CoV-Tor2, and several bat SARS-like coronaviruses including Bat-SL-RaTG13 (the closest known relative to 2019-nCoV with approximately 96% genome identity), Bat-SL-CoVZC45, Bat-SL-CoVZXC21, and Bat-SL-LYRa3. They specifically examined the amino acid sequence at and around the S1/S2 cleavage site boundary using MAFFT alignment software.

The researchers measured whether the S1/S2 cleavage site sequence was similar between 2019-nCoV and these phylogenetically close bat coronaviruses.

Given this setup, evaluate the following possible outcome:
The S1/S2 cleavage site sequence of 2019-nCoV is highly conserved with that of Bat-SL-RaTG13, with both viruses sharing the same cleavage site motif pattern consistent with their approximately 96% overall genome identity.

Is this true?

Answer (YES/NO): NO